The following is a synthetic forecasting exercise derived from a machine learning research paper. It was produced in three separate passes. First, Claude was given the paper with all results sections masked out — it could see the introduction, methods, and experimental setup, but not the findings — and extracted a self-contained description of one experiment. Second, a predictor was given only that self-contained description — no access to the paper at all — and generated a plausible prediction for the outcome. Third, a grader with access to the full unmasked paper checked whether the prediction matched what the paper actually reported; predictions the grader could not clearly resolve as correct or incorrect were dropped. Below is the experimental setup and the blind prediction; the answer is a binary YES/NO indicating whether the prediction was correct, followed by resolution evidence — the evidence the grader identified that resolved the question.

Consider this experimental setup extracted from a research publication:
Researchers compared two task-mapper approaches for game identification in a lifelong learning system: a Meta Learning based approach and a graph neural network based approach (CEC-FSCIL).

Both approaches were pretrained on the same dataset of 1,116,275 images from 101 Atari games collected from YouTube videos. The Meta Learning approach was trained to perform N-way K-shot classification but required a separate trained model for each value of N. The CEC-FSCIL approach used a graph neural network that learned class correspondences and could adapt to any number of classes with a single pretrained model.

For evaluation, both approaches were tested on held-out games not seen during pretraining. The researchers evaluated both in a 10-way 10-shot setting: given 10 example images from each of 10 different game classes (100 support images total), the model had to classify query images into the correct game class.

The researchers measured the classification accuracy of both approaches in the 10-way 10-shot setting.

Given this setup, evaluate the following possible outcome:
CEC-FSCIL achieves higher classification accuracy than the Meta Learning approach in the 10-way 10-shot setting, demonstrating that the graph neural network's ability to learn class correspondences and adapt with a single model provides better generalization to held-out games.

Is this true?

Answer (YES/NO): NO